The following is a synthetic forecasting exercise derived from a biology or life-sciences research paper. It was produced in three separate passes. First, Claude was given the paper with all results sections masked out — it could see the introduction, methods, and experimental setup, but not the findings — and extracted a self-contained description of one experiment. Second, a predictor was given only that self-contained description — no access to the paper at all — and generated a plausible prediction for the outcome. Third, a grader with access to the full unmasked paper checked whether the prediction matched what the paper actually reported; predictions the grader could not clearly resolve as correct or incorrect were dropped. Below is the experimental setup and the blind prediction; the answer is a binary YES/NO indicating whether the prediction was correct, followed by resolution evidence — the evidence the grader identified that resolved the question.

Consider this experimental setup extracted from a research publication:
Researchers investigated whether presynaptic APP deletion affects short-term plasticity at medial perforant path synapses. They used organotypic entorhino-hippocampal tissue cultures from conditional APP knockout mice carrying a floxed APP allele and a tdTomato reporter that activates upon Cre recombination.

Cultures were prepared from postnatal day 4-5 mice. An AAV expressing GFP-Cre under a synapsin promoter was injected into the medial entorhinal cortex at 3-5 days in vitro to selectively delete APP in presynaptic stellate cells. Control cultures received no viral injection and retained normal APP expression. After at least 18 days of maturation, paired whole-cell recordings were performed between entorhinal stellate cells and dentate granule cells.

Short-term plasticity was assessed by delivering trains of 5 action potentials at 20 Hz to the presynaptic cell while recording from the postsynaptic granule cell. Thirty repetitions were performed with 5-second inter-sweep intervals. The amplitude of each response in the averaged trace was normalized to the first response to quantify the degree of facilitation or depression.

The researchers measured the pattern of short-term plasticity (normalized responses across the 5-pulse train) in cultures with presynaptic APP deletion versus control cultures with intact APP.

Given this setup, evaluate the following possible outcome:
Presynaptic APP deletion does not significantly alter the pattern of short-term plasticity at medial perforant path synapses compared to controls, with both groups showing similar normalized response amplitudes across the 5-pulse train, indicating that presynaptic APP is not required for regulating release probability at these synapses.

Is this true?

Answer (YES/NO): NO